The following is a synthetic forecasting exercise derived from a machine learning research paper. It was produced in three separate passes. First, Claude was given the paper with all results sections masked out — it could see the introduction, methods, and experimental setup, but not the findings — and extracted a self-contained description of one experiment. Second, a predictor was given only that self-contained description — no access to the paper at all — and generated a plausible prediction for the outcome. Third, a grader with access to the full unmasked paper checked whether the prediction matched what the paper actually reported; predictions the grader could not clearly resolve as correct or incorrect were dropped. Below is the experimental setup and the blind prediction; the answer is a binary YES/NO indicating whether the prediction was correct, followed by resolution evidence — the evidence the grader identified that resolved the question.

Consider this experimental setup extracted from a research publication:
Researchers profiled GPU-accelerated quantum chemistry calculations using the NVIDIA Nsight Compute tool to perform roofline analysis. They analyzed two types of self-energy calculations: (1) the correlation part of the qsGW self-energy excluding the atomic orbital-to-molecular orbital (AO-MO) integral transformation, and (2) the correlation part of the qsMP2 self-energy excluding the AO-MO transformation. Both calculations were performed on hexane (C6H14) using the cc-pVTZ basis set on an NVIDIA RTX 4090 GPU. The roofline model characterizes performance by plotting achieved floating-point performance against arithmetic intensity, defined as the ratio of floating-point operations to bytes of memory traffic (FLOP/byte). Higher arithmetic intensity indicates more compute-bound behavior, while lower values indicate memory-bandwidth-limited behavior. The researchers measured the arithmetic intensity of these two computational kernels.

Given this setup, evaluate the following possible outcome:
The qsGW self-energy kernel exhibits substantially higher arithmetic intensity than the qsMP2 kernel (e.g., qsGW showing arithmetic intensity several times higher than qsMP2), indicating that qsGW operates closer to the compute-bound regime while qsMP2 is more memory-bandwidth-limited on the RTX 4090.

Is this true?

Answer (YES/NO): NO